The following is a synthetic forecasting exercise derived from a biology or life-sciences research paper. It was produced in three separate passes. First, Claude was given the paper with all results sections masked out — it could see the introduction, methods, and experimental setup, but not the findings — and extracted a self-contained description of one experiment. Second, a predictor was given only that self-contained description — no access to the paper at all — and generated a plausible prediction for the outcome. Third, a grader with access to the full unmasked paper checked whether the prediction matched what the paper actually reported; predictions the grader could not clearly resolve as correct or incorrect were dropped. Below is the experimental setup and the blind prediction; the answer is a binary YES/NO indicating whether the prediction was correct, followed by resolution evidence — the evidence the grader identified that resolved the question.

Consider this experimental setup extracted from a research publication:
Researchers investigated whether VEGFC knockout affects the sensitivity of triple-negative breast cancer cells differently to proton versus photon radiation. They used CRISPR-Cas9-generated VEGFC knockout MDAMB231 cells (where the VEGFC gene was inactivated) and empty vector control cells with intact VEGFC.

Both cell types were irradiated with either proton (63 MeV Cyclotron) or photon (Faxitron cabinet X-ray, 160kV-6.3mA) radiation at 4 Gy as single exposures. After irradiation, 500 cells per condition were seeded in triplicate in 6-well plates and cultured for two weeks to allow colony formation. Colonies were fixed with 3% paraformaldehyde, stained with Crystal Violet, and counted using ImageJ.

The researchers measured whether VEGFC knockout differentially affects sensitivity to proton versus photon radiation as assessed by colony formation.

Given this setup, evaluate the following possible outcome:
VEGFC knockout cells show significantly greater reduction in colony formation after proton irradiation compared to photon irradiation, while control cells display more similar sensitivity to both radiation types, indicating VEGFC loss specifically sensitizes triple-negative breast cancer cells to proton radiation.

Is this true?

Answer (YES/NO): NO